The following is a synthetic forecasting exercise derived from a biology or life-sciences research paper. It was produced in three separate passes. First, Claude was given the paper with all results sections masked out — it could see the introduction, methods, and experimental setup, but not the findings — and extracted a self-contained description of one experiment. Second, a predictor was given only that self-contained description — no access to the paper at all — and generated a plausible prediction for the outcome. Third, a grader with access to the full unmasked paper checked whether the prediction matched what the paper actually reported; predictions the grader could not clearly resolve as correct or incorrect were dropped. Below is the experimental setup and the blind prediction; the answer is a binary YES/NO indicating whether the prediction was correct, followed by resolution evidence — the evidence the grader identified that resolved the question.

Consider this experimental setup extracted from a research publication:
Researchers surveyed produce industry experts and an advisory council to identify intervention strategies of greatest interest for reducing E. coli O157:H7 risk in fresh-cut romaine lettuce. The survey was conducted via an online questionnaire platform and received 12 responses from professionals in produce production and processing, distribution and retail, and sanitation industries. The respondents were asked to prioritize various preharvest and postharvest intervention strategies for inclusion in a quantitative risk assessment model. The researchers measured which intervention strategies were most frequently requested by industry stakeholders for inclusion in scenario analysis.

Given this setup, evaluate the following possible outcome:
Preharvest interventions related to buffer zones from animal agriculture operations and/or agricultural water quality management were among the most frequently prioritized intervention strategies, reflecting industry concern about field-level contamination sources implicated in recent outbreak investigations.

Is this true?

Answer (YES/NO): NO